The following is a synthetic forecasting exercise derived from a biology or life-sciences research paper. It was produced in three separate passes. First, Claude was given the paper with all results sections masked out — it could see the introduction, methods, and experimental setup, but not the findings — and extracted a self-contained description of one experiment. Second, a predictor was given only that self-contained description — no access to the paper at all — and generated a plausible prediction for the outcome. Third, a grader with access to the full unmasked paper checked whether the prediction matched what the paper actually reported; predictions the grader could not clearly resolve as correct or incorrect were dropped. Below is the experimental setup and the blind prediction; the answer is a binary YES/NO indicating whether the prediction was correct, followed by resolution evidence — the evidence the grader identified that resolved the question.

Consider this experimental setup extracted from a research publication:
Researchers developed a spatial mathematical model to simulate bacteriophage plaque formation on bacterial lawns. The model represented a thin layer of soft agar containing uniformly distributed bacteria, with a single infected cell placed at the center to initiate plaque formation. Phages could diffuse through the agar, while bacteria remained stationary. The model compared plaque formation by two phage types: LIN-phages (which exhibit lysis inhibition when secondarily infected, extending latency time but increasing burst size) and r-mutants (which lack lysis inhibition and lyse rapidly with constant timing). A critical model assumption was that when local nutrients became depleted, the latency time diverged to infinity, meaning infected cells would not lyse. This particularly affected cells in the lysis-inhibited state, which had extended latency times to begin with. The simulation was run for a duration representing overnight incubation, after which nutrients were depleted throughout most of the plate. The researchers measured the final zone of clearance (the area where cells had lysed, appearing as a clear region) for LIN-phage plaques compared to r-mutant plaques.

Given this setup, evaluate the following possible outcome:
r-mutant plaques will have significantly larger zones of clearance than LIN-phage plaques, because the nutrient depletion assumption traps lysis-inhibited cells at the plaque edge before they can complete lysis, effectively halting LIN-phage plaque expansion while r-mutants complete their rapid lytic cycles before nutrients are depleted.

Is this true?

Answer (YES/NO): NO